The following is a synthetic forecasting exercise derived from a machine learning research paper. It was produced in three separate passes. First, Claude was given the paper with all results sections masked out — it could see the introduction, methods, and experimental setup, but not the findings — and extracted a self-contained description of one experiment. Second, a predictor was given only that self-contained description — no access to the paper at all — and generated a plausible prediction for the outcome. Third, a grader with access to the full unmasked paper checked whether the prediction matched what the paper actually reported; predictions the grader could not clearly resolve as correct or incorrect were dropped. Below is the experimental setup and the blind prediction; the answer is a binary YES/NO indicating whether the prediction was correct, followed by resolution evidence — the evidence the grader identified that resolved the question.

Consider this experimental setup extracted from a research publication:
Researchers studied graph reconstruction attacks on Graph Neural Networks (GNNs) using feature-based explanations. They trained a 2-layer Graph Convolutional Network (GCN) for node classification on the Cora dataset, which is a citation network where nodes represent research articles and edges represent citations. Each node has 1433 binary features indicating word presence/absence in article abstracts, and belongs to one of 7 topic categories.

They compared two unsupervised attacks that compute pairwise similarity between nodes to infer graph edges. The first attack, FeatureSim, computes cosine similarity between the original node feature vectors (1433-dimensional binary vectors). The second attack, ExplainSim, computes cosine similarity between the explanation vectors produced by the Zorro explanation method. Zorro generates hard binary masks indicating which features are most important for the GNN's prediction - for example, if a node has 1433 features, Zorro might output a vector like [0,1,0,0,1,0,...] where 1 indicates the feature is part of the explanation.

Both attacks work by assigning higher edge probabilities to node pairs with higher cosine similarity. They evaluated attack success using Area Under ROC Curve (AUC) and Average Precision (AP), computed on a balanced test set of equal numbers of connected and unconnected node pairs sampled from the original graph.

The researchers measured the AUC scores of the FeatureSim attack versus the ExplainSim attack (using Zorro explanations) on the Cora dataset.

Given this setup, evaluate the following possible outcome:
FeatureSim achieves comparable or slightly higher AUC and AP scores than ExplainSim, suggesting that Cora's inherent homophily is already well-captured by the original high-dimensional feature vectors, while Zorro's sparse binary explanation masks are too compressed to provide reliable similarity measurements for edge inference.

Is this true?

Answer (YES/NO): NO